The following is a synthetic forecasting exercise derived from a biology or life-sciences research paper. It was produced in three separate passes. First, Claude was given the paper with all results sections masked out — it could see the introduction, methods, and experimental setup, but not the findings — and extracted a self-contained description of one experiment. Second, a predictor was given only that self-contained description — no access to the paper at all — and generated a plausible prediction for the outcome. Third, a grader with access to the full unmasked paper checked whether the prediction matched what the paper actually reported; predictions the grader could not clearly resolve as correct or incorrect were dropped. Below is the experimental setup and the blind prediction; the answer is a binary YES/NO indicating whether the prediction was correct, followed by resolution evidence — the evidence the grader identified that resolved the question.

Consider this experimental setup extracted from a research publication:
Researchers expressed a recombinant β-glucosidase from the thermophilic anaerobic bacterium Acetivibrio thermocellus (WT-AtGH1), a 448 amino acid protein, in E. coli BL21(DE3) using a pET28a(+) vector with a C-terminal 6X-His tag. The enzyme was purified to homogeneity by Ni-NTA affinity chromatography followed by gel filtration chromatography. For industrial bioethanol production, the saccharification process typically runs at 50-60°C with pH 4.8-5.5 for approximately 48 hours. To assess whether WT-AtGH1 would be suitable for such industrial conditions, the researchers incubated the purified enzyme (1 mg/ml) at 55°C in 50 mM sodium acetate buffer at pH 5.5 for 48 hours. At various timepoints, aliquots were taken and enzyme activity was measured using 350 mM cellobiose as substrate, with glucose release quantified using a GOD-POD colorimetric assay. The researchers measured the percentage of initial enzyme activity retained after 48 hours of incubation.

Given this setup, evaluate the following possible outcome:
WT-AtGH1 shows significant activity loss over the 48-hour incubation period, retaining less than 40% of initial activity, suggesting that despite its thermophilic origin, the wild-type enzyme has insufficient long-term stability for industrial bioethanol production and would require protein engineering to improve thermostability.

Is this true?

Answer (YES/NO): NO